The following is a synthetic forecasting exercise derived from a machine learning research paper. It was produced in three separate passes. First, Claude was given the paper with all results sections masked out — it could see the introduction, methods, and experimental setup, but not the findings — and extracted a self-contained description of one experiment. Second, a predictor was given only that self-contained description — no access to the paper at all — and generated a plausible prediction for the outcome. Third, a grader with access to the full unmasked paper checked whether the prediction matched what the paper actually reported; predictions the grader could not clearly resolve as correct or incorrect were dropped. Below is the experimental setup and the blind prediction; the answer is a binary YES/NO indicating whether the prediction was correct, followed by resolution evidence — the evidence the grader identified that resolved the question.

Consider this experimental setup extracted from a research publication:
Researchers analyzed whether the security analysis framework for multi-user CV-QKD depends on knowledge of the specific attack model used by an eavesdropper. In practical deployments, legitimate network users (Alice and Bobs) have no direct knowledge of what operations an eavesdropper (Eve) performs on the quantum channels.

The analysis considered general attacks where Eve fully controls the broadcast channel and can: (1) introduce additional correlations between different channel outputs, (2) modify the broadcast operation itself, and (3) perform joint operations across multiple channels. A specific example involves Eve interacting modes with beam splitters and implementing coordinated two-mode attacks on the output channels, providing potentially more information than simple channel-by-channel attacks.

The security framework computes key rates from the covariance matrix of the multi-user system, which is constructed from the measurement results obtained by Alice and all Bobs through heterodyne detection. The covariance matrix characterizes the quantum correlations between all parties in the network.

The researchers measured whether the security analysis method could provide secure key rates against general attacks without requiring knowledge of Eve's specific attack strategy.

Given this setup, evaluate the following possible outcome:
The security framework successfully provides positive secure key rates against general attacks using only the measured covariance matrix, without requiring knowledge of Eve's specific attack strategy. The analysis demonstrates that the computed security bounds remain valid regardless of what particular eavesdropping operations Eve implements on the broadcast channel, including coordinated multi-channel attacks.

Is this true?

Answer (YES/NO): YES